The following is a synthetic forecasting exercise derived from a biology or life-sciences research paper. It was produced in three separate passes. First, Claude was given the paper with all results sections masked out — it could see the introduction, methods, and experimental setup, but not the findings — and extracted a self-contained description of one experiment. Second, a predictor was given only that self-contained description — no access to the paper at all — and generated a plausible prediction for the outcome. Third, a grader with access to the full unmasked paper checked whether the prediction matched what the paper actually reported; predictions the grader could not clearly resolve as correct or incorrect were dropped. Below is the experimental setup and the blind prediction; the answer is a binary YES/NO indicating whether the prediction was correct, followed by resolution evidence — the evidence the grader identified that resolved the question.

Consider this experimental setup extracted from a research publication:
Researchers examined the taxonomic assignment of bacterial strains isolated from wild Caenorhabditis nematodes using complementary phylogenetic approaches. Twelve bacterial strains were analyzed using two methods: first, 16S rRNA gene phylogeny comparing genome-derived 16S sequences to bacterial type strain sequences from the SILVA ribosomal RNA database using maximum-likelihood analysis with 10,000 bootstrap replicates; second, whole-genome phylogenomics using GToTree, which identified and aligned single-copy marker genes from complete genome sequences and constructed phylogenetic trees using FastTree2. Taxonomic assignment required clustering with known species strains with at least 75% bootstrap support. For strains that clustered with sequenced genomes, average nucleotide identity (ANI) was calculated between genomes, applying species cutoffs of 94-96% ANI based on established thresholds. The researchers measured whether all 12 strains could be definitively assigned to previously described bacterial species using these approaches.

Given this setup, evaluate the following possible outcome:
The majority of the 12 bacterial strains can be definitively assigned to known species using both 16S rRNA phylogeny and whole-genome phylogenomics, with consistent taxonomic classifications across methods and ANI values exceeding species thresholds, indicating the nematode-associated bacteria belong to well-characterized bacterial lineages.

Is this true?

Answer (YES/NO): NO